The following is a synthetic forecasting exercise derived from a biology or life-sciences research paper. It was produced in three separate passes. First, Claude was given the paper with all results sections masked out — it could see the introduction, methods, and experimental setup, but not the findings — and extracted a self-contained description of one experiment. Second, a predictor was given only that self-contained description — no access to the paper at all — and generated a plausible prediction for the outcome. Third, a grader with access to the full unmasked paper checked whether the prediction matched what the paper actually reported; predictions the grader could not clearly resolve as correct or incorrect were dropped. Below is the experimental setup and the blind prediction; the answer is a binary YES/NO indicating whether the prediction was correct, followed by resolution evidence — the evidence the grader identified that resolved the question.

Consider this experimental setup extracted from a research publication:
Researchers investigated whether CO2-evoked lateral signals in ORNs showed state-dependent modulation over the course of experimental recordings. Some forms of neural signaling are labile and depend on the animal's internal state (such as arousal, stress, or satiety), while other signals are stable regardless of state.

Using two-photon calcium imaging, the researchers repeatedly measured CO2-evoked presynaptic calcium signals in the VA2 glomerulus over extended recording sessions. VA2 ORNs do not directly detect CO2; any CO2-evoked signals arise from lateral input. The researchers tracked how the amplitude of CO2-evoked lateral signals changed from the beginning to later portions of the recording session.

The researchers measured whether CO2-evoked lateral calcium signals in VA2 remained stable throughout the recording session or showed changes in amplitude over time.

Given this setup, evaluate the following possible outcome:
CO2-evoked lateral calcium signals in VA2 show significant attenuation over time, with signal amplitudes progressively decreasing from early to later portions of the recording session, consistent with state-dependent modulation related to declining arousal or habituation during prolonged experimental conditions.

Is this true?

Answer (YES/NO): NO